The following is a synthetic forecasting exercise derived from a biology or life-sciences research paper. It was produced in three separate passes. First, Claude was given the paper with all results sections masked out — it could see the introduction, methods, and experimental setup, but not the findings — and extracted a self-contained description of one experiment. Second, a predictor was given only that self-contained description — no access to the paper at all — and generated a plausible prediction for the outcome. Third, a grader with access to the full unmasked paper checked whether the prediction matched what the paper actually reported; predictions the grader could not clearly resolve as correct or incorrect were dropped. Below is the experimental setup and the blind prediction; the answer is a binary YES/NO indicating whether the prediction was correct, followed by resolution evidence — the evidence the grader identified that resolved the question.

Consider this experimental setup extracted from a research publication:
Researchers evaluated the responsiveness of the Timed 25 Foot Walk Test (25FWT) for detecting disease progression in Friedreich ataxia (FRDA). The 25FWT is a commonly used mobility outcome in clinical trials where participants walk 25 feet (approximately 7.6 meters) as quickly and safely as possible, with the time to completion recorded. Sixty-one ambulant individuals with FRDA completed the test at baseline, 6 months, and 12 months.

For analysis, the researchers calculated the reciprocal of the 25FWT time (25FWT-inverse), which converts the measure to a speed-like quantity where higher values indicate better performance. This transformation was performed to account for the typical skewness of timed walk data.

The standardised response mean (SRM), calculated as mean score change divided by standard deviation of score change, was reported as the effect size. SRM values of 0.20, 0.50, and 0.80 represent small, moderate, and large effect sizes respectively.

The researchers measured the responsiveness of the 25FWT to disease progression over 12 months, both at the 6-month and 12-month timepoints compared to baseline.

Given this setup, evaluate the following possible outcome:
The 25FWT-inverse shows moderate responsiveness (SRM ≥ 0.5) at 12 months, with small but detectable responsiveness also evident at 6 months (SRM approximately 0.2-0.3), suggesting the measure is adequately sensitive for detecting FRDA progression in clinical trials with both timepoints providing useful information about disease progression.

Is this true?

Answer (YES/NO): NO